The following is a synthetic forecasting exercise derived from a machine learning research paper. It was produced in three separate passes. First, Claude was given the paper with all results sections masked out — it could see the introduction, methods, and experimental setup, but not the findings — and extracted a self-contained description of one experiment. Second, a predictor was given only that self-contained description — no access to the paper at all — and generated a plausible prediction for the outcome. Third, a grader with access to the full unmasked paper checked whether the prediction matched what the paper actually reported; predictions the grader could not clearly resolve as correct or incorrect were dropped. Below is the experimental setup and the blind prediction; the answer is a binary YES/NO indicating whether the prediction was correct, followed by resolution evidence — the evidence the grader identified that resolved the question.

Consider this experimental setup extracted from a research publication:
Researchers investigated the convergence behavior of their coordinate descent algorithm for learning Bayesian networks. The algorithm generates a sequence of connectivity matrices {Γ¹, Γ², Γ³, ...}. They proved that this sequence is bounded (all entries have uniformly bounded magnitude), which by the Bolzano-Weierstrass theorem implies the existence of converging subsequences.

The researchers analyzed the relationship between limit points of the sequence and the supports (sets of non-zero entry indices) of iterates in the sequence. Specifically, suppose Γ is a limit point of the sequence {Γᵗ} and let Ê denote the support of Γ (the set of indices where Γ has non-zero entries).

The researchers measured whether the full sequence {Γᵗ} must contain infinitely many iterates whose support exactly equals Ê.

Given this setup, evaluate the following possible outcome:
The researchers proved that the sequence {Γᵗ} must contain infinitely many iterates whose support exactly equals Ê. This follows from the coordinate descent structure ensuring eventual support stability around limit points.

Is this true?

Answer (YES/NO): YES